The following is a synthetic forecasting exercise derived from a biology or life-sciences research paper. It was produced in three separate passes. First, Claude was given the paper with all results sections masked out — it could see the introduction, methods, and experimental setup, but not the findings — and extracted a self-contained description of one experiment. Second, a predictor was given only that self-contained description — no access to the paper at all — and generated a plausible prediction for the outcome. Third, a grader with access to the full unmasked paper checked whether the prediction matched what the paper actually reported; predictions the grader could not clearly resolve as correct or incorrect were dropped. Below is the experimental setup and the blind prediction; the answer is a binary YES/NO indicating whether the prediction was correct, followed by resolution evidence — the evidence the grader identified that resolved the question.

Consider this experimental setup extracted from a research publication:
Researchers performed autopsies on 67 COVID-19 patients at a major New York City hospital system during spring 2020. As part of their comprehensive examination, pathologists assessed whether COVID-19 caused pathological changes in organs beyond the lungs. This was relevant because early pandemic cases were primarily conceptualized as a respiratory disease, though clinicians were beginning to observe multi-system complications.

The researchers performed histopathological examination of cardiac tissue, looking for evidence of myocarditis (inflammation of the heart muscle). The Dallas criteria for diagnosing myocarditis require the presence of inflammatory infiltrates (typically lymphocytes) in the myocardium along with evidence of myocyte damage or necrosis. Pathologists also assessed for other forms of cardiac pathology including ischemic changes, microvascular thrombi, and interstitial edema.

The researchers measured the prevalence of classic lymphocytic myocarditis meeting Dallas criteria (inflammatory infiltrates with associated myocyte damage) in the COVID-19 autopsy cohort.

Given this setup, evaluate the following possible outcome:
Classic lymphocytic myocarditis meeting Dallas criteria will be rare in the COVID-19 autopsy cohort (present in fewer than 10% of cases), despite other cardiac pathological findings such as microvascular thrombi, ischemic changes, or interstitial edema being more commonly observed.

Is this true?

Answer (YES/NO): YES